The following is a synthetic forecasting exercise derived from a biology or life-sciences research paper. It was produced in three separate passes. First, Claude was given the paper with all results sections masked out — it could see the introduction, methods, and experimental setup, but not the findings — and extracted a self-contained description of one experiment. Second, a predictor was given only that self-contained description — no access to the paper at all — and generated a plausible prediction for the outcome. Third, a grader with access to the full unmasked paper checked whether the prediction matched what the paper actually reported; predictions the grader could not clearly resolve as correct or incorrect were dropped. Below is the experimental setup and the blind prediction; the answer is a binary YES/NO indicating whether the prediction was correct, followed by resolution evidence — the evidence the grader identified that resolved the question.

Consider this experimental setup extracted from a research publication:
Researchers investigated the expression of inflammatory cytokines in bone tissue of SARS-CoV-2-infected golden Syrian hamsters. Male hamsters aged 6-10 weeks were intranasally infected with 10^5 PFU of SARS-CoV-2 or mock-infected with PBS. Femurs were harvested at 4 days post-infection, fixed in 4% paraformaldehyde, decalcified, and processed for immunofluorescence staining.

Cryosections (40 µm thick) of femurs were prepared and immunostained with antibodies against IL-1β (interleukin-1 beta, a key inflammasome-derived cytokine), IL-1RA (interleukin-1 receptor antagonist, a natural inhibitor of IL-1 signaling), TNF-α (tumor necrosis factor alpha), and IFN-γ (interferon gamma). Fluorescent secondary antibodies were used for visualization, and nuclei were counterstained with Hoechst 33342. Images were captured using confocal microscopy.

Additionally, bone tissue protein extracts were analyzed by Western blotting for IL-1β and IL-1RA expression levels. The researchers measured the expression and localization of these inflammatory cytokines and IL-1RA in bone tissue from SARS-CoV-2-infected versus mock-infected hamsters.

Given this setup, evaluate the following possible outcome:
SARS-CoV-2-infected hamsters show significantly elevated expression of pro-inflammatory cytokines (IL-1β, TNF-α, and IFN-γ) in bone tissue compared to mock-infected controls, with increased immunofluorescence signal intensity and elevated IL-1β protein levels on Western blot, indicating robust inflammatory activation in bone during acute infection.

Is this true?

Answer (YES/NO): NO